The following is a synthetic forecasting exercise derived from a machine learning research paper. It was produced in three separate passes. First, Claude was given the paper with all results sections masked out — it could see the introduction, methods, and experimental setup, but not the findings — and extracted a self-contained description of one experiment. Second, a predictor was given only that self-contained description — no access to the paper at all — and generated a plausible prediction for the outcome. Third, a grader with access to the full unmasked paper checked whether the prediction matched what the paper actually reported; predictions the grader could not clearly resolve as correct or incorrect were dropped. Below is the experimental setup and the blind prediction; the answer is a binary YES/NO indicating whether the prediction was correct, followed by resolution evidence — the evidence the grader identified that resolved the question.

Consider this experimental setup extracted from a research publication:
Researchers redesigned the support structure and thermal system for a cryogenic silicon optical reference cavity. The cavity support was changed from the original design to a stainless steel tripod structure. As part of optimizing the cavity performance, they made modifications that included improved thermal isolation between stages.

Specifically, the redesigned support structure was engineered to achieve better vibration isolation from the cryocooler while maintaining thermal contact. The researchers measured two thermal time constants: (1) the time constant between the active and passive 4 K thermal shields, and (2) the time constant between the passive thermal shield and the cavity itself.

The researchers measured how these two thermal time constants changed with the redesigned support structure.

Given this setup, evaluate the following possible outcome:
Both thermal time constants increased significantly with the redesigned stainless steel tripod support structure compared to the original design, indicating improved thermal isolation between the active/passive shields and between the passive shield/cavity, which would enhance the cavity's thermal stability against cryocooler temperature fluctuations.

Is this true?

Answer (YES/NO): NO